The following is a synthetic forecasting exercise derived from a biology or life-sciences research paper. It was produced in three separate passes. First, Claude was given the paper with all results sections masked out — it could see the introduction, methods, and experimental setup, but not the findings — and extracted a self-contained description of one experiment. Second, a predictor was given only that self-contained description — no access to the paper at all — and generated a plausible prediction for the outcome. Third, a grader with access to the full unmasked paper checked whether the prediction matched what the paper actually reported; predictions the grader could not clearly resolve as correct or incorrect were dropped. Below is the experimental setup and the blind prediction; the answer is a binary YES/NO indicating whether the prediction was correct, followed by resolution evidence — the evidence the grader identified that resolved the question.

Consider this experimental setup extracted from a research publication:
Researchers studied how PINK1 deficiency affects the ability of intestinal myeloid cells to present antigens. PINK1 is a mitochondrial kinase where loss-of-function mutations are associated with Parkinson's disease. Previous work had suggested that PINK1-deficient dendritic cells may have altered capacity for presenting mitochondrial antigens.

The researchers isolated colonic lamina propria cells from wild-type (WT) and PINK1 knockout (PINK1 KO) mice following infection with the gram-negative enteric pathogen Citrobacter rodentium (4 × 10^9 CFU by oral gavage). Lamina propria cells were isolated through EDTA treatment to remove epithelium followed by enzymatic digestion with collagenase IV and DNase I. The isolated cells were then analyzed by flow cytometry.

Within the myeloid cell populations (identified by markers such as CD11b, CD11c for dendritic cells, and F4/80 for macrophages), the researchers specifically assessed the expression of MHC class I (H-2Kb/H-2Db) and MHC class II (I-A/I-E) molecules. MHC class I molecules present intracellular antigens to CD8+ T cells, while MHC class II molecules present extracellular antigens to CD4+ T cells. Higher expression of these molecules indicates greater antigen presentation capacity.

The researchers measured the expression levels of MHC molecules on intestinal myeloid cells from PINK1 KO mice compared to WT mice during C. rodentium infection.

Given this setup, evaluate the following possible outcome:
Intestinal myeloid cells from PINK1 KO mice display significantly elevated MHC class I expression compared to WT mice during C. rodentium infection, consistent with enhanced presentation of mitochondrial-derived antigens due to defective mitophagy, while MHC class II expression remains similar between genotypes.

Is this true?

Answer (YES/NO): NO